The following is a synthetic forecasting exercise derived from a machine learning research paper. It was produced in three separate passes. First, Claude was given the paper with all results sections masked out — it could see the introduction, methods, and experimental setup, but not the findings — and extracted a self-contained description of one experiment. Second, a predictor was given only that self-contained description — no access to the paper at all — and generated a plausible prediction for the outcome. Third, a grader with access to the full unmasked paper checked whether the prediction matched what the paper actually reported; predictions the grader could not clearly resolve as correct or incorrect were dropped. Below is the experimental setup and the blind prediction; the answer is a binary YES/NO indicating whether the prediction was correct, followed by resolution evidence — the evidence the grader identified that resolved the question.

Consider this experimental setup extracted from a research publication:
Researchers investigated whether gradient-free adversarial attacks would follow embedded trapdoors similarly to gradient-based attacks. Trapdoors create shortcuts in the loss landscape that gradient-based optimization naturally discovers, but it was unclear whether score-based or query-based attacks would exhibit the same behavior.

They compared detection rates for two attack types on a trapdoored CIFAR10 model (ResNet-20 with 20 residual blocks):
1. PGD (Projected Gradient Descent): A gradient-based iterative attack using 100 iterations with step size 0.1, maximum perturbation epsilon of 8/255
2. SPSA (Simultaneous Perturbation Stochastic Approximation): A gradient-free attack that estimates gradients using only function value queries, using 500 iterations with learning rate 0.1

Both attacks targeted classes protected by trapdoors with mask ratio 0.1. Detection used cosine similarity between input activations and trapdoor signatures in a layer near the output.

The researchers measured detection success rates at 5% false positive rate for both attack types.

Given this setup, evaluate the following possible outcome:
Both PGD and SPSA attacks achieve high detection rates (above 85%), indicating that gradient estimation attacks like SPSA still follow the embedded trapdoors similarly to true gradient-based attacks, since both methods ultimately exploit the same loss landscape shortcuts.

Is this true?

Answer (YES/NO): YES